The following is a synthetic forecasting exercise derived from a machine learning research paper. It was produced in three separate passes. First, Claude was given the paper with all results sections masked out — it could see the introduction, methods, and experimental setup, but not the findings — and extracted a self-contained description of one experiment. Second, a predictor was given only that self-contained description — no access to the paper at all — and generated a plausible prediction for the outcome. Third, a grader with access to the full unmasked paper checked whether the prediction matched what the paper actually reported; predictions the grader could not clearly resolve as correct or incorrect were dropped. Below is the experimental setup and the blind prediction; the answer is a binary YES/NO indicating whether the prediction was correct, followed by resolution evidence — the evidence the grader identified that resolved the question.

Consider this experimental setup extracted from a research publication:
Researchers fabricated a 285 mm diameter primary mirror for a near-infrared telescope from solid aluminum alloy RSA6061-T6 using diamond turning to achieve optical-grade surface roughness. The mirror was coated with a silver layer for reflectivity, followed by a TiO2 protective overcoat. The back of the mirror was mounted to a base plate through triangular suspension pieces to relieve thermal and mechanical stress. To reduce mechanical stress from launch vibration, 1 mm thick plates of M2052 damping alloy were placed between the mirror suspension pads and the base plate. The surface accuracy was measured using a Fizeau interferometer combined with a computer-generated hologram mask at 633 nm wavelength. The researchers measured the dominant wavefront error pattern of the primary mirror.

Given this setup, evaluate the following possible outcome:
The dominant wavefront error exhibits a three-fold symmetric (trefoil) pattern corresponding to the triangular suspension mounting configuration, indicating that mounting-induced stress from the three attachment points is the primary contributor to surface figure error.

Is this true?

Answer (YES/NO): YES